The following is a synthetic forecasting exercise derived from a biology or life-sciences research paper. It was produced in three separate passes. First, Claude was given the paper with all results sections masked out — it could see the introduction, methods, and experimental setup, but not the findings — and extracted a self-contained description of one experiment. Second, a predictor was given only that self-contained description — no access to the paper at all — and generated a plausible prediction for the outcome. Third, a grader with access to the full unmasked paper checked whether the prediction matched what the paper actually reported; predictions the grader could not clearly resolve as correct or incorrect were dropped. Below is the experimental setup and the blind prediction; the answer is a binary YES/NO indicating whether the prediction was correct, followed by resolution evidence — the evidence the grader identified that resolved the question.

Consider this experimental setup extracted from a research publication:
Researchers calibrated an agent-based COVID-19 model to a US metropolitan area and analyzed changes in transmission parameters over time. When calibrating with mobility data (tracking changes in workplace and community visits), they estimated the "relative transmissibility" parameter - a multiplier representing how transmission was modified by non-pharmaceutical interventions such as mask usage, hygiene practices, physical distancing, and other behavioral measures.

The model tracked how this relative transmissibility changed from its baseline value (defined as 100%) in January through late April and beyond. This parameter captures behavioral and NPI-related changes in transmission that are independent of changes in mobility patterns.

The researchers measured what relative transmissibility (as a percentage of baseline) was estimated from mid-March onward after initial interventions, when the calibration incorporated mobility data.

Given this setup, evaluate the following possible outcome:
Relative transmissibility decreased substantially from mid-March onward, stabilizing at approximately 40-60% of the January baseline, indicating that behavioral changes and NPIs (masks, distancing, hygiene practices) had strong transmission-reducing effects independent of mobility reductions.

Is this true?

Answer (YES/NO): NO